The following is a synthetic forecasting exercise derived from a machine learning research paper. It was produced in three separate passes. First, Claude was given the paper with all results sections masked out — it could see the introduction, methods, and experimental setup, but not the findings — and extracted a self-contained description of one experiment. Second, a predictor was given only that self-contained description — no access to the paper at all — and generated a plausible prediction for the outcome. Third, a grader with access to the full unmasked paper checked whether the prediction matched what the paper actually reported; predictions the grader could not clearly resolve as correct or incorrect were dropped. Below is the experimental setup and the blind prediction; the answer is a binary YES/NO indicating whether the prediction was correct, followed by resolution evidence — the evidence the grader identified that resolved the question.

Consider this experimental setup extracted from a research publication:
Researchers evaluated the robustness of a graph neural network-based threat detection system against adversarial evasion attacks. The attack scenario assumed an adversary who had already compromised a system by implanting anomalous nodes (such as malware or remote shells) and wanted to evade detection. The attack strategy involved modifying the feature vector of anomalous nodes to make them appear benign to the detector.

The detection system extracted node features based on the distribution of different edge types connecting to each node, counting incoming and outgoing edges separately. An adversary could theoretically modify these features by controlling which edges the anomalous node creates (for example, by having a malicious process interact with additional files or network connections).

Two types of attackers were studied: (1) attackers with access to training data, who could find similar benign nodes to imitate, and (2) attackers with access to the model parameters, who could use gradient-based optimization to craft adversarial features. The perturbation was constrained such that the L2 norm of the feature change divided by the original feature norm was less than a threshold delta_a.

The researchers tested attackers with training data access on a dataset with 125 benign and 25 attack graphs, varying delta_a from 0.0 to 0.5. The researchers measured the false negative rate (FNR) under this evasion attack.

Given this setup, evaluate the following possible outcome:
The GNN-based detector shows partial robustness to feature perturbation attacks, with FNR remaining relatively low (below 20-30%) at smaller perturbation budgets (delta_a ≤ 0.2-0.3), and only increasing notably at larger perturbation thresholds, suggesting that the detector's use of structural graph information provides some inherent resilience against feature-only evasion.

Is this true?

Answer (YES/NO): NO